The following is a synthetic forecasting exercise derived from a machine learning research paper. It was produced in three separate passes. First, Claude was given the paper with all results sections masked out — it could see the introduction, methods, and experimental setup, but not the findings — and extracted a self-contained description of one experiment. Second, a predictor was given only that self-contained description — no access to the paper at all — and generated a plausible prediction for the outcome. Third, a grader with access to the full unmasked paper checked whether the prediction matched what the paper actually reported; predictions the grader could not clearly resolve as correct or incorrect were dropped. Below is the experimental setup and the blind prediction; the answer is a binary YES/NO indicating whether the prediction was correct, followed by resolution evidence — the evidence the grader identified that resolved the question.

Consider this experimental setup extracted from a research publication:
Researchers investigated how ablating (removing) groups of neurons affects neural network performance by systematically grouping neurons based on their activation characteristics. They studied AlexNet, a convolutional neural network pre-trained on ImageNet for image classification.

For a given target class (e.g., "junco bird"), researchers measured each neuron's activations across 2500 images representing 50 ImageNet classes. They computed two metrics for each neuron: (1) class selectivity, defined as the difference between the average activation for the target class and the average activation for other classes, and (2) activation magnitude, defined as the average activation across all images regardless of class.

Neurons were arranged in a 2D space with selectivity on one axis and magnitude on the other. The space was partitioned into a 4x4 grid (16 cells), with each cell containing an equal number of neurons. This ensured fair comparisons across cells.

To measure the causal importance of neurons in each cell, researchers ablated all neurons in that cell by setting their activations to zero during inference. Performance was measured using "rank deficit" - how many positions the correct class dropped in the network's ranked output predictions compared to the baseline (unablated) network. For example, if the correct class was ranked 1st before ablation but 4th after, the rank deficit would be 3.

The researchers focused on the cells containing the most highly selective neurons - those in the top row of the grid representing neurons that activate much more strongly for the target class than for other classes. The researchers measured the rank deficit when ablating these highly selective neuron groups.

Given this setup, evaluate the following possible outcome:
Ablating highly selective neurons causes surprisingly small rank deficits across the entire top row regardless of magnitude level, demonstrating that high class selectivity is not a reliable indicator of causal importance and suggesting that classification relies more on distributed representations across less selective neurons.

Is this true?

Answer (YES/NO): NO